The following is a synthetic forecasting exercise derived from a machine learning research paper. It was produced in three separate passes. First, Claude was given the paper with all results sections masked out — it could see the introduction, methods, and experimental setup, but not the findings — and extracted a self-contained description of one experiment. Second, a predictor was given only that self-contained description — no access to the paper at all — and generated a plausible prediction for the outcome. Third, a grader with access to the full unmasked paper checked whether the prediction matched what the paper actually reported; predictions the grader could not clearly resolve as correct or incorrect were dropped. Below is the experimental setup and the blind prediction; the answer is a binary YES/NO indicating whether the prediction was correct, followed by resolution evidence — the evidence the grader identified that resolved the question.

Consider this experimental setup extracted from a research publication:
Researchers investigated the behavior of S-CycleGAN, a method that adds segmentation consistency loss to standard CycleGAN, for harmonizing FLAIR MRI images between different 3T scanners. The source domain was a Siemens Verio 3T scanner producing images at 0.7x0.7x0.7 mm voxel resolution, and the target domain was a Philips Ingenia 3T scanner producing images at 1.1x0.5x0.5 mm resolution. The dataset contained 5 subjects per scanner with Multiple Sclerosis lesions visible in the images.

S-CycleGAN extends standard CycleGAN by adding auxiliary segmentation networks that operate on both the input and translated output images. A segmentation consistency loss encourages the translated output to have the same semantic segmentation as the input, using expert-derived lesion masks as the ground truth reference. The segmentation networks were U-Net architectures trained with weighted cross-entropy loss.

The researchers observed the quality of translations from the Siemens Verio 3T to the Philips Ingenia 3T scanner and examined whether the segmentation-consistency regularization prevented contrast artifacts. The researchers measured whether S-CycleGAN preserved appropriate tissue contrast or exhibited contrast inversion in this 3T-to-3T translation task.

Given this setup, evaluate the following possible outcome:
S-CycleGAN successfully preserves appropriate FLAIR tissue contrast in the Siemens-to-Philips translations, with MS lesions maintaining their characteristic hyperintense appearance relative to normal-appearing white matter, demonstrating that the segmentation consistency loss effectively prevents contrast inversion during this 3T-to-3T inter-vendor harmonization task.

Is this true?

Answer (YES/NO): NO